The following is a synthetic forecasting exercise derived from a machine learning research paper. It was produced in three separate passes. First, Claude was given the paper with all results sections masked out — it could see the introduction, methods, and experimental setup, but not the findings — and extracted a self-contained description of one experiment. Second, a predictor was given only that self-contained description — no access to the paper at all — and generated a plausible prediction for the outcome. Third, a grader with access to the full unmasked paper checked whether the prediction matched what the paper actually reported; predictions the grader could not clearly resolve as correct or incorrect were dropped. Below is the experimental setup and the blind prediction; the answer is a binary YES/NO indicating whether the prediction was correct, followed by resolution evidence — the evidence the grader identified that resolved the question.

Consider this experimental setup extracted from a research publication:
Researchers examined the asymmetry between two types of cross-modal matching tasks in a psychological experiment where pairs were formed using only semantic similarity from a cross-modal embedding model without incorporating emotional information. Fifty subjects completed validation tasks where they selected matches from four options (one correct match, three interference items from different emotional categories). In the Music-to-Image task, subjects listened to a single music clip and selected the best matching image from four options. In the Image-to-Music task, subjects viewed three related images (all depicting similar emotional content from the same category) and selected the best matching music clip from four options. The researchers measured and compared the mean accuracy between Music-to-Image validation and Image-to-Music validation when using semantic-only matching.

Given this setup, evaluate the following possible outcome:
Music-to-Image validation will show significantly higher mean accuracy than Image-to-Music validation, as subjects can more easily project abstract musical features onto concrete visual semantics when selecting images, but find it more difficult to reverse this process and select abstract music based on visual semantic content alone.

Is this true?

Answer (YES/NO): NO